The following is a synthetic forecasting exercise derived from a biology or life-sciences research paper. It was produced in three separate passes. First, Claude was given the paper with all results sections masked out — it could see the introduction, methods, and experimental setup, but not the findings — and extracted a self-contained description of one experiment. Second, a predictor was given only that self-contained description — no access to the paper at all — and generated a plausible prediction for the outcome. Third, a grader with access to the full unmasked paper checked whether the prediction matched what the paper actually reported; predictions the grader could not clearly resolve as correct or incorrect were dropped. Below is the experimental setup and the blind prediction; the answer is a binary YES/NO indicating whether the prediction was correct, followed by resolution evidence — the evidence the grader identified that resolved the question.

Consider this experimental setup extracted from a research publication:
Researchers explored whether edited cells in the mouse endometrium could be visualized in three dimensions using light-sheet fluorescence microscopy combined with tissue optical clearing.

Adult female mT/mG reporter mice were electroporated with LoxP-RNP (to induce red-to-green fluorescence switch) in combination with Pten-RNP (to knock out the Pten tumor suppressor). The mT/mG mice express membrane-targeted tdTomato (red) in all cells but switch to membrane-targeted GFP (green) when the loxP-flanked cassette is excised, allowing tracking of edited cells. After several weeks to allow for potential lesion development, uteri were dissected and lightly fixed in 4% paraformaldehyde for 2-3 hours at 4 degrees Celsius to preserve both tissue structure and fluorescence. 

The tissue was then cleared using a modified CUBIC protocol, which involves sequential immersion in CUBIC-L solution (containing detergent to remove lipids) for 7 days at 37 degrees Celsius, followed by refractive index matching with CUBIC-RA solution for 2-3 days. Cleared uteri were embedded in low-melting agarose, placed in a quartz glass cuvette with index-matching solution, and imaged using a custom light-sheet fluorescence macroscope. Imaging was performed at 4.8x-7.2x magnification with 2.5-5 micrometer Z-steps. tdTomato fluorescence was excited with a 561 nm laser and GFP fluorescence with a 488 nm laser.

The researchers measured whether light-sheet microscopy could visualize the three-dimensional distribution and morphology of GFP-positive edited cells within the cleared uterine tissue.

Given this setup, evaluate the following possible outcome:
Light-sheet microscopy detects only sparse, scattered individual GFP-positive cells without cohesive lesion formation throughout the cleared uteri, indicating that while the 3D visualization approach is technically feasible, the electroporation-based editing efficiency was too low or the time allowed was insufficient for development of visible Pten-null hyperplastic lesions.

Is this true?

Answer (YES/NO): NO